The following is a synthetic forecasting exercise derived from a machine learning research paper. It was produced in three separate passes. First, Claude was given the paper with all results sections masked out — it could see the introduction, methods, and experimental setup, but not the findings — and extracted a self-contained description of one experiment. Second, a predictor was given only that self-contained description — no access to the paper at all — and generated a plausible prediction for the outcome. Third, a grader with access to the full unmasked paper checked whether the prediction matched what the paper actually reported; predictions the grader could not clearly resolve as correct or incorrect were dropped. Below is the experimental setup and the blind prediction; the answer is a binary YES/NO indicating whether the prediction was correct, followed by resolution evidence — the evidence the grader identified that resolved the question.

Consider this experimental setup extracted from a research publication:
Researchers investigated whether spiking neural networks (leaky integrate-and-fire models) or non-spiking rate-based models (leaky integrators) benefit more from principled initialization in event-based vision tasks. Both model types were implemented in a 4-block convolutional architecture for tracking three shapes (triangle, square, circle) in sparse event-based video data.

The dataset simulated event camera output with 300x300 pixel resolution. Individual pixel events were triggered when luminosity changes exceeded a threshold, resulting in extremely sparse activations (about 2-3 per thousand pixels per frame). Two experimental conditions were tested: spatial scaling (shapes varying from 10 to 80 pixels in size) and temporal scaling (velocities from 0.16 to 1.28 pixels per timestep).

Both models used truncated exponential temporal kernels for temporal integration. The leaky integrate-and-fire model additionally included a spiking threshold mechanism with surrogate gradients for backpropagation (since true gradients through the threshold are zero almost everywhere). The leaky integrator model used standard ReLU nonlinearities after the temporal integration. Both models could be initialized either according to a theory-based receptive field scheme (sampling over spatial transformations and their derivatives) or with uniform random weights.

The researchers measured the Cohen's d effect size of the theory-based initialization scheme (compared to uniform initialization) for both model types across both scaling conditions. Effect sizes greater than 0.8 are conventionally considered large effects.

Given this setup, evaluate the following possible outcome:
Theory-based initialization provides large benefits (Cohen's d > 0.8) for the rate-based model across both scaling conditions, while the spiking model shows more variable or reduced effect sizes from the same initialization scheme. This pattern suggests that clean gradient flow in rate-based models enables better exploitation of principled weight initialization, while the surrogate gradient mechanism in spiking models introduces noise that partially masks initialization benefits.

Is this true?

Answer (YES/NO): YES